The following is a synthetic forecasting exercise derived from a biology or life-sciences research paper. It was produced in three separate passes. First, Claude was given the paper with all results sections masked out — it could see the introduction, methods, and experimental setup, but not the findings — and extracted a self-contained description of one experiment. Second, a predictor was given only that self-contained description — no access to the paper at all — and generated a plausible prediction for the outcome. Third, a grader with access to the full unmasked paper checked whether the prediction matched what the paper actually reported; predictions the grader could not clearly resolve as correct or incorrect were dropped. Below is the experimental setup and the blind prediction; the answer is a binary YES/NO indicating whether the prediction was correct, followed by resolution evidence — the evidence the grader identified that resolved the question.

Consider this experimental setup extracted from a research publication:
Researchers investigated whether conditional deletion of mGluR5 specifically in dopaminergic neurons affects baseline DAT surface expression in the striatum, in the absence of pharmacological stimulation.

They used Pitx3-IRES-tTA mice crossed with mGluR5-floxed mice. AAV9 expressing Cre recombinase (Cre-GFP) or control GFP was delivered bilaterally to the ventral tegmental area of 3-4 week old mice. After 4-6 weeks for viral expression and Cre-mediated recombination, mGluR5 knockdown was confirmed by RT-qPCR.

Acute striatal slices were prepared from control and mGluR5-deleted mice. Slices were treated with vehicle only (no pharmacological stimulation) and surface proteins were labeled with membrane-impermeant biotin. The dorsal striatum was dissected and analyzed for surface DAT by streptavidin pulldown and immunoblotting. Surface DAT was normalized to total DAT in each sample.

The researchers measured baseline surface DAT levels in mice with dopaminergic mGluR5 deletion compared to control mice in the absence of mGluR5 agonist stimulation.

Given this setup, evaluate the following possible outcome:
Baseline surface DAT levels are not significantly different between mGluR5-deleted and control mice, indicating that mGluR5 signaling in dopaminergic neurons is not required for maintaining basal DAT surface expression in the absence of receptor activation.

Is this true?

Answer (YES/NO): NO